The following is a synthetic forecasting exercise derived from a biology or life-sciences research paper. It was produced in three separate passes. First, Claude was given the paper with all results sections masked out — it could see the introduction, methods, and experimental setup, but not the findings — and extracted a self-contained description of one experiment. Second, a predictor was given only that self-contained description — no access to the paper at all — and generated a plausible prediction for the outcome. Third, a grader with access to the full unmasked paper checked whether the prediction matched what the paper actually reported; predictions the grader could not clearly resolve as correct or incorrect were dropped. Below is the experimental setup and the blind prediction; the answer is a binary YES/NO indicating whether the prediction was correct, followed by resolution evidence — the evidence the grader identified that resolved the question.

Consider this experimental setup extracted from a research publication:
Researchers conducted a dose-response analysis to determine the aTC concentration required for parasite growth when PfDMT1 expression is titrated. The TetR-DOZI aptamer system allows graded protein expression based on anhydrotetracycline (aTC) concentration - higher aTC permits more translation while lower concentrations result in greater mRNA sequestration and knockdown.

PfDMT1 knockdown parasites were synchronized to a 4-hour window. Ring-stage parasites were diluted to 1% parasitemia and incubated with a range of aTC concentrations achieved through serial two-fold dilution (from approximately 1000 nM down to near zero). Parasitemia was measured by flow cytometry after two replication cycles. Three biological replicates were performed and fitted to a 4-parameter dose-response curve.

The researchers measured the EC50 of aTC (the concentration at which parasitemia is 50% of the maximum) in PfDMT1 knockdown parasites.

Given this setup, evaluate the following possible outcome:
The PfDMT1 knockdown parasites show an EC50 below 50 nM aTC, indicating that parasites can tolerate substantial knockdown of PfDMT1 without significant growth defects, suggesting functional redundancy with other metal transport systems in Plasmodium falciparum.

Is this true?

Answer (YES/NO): NO